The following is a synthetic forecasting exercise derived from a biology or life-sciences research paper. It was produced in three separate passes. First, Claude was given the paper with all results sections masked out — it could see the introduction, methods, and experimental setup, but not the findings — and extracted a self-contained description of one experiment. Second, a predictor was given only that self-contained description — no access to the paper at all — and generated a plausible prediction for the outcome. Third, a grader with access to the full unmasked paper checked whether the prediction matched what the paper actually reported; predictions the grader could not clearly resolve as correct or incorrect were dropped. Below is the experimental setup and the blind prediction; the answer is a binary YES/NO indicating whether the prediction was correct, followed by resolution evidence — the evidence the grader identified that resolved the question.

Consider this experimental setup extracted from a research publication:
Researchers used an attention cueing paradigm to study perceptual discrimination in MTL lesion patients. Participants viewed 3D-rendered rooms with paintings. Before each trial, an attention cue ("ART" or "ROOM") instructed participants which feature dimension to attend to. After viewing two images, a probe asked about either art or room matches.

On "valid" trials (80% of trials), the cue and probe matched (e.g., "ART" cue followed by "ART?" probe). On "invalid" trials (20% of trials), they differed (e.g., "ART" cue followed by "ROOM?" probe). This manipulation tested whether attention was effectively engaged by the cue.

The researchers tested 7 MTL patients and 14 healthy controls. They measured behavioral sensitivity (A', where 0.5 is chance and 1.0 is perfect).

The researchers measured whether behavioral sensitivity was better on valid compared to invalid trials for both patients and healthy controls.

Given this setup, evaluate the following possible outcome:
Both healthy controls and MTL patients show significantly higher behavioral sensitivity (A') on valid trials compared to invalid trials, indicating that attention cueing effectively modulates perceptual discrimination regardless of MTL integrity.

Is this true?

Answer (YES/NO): YES